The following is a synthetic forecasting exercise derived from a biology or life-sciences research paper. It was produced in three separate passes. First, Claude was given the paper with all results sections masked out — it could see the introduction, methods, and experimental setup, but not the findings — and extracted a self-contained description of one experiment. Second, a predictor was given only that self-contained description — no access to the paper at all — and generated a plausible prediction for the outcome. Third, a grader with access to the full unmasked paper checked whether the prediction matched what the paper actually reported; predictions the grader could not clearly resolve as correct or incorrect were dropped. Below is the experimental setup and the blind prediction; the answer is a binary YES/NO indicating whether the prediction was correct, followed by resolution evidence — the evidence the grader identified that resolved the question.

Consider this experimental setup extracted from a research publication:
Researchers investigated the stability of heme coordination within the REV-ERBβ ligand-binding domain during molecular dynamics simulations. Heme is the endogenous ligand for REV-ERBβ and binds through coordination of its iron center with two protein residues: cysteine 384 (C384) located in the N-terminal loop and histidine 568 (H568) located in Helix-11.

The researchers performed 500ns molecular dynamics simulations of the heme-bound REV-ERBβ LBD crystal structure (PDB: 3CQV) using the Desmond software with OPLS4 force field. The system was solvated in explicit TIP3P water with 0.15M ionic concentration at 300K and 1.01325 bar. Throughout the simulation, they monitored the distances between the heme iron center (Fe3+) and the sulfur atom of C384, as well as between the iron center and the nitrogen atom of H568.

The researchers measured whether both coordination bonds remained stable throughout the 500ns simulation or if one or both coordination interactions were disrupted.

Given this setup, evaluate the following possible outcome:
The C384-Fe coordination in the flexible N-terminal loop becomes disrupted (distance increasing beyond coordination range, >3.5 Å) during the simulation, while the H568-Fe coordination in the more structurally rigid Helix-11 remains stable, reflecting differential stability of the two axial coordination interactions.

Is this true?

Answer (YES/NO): NO